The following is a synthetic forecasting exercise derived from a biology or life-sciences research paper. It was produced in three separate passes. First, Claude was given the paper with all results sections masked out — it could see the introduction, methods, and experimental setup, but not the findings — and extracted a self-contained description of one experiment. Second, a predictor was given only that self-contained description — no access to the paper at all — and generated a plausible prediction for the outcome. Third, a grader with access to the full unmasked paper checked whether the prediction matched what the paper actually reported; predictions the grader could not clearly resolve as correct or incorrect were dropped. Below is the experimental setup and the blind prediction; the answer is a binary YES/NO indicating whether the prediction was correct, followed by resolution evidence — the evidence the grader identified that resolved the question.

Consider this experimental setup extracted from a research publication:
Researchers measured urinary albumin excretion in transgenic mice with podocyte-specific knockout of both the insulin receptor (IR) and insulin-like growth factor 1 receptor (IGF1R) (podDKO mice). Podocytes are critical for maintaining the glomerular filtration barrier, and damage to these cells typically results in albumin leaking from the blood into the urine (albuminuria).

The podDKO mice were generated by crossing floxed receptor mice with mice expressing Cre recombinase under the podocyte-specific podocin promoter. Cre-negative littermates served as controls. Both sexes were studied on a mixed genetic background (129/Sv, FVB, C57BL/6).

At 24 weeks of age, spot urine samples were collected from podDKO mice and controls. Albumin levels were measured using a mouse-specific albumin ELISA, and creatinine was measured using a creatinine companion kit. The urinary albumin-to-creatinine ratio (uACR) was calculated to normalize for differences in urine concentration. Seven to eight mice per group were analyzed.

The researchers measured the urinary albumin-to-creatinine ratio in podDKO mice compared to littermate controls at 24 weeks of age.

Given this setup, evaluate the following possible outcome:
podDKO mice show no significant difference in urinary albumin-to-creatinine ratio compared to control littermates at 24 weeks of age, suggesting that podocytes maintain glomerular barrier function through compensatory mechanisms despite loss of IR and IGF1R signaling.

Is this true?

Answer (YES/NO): NO